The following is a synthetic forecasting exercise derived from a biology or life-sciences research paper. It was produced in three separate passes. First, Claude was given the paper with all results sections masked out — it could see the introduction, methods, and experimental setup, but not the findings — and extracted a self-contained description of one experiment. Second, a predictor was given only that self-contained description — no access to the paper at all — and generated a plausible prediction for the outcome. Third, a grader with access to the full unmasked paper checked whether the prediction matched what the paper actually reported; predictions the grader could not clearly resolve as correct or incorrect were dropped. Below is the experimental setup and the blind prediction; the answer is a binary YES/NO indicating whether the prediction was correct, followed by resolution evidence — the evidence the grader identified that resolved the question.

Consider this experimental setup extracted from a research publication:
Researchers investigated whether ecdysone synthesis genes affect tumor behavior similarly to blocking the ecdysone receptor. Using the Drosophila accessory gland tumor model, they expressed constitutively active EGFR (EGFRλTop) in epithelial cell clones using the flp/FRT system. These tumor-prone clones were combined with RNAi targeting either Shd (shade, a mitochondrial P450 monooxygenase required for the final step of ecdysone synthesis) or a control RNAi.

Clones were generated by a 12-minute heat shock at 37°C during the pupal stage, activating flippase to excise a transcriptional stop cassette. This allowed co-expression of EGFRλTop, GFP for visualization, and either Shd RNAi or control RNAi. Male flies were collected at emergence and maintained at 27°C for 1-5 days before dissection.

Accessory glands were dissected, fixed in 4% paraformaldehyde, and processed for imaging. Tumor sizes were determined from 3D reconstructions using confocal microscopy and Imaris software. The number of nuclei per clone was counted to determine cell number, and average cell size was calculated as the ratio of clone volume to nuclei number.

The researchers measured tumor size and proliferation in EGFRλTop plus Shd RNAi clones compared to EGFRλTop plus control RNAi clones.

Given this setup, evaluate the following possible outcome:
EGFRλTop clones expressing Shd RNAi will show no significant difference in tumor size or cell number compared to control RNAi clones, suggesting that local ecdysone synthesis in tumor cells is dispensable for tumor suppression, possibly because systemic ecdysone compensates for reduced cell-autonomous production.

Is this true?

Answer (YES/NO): NO